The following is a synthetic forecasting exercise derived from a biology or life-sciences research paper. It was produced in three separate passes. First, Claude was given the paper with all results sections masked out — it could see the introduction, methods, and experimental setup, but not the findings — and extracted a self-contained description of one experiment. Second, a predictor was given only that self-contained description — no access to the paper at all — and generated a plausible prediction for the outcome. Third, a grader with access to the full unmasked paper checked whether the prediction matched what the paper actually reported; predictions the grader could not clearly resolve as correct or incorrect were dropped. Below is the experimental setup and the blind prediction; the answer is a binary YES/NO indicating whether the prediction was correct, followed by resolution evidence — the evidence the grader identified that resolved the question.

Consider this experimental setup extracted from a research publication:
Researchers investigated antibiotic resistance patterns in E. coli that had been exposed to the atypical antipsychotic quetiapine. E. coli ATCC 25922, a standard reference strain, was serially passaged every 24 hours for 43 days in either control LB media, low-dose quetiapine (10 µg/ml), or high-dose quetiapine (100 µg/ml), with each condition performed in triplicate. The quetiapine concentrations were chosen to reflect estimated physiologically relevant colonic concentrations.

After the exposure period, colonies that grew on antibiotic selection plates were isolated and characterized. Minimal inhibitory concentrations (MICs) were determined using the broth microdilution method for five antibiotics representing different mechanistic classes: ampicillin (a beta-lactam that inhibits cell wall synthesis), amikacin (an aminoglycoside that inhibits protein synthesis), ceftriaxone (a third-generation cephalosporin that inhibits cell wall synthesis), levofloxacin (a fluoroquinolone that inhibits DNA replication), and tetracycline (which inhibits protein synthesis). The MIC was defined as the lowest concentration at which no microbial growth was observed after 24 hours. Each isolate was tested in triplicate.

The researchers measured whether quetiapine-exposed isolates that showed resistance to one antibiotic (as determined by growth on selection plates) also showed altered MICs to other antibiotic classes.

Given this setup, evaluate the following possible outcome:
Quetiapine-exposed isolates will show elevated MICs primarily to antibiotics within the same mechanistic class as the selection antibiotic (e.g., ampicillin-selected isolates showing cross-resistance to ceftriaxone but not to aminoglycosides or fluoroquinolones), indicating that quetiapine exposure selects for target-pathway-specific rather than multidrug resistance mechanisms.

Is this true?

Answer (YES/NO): NO